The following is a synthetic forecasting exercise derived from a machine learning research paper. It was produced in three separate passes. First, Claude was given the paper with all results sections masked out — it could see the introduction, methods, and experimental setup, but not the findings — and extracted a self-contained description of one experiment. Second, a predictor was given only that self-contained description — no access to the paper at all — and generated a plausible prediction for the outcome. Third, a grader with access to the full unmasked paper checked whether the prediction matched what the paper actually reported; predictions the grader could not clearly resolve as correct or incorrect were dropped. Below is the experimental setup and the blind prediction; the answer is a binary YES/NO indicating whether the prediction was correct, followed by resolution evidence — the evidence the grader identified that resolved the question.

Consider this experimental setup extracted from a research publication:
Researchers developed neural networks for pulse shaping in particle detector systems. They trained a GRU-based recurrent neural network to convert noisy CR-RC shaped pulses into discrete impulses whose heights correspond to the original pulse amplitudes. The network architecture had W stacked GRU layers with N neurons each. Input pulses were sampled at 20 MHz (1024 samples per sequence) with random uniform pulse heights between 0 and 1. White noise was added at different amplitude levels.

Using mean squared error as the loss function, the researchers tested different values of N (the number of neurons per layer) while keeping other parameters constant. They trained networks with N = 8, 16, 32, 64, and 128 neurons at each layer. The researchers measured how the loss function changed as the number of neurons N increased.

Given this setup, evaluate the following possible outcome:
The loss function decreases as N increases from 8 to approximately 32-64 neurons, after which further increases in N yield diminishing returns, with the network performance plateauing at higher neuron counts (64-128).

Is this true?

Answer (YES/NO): NO